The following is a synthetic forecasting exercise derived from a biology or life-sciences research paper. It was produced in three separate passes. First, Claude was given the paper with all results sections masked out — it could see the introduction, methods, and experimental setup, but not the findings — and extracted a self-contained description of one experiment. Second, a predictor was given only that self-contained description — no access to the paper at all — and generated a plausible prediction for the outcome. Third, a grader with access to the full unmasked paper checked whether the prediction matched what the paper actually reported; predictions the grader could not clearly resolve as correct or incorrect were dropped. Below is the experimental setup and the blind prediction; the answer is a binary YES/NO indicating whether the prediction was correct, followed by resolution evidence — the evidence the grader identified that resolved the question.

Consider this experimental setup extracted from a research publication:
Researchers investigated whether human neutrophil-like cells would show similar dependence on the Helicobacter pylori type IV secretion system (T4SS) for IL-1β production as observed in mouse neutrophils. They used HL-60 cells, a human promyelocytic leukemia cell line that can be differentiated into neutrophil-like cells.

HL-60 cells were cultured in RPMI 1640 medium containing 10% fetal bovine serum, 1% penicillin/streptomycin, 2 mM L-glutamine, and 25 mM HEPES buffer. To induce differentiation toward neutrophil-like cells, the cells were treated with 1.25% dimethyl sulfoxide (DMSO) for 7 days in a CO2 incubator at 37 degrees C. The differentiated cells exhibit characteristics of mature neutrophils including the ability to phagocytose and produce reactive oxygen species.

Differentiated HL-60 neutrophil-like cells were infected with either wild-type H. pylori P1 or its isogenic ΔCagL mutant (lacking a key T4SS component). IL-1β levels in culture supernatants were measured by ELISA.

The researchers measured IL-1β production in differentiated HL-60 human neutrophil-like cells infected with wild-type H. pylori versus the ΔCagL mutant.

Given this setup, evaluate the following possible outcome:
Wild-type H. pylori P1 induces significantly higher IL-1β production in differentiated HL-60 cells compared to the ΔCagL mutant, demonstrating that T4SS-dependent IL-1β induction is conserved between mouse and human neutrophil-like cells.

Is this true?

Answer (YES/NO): YES